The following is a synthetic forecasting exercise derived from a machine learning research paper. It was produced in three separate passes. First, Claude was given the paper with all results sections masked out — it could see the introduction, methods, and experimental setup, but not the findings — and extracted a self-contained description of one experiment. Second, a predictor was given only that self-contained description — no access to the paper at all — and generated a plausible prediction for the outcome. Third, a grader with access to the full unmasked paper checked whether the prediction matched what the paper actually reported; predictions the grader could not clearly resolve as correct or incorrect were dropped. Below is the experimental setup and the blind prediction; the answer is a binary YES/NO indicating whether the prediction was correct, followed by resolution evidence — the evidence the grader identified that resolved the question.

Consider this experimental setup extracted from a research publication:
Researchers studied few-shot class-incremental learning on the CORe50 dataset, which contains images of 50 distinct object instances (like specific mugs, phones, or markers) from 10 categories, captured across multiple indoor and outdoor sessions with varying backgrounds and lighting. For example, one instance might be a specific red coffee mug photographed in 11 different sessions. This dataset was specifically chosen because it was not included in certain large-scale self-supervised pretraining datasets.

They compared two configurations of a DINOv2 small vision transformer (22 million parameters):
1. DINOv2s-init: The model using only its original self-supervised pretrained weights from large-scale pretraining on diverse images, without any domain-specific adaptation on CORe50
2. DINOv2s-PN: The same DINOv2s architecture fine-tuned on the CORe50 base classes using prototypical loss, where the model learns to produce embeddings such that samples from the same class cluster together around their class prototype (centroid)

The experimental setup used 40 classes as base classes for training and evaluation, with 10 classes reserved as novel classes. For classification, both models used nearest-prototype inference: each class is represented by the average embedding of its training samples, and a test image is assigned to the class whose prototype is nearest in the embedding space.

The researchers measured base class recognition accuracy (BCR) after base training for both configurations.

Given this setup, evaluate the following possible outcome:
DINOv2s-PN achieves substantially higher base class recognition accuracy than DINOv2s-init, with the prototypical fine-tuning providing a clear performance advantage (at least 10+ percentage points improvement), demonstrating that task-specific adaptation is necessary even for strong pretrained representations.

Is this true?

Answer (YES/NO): YES